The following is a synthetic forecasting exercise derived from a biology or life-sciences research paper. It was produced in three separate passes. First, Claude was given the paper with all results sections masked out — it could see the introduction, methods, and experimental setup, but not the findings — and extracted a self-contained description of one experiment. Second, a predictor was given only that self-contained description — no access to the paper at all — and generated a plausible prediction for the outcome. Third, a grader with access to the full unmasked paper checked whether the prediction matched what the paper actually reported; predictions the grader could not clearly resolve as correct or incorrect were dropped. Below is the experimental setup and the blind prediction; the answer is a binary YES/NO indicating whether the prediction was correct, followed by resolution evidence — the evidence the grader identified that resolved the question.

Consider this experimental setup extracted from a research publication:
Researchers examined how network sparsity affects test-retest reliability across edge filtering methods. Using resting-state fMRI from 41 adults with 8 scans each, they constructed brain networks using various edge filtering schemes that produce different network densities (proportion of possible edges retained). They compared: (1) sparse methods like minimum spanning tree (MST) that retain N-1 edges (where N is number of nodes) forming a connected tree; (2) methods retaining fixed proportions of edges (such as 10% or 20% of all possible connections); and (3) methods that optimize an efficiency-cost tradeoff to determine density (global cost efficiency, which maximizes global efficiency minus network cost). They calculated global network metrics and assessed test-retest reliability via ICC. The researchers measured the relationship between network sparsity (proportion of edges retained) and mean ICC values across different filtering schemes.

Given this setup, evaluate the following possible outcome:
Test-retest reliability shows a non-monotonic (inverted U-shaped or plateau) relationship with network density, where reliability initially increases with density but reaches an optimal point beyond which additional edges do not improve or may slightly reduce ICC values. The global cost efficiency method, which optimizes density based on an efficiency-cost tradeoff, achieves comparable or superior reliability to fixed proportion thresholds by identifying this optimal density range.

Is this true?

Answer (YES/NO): NO